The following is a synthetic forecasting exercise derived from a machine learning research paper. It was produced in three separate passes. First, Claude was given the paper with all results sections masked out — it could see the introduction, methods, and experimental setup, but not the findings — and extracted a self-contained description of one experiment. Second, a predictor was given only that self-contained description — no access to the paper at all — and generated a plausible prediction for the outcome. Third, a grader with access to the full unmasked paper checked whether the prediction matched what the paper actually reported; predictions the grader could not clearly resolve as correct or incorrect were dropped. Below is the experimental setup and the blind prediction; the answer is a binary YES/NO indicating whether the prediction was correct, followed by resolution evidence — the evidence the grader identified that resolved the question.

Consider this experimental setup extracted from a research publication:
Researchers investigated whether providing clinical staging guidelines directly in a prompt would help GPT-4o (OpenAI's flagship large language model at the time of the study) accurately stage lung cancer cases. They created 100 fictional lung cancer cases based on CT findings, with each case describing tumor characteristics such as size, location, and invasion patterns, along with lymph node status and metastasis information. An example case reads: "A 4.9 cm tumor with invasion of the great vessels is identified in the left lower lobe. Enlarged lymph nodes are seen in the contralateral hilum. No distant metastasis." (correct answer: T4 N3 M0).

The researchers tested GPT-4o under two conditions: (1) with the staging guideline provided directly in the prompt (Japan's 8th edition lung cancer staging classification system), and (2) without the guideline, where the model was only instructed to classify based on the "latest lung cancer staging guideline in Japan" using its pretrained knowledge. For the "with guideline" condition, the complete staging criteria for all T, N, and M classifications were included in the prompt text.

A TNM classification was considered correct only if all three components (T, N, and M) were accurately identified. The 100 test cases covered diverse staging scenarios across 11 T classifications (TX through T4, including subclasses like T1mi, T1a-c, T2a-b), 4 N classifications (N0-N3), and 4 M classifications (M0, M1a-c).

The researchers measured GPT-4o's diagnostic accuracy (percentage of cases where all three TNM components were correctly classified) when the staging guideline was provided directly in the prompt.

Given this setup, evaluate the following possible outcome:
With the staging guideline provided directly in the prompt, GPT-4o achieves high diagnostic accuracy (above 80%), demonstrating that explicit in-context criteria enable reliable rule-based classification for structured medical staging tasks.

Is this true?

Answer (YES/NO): NO